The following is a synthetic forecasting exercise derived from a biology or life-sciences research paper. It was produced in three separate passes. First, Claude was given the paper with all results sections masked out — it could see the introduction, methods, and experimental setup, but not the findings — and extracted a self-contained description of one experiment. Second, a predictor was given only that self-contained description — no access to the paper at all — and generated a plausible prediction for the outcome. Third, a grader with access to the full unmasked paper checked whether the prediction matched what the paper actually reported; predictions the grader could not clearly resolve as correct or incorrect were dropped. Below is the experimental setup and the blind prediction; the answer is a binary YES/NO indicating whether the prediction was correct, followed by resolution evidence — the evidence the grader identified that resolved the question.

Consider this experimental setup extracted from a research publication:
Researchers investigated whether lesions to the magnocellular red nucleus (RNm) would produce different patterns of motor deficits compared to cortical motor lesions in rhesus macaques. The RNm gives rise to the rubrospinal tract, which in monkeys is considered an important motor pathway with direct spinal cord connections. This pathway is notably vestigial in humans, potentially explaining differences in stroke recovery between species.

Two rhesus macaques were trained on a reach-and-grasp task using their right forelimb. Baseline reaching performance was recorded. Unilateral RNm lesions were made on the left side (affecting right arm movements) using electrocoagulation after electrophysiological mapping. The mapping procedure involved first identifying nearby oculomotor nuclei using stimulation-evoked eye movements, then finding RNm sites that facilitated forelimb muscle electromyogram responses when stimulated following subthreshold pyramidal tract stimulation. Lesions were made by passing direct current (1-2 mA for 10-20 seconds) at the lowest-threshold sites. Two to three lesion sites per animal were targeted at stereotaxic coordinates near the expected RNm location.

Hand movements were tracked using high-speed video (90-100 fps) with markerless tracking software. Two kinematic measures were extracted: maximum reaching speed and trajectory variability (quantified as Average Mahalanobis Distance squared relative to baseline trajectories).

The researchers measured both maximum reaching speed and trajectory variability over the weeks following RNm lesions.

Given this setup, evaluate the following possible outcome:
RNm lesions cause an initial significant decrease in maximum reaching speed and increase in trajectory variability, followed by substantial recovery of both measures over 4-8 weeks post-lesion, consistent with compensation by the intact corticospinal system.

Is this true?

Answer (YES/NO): NO